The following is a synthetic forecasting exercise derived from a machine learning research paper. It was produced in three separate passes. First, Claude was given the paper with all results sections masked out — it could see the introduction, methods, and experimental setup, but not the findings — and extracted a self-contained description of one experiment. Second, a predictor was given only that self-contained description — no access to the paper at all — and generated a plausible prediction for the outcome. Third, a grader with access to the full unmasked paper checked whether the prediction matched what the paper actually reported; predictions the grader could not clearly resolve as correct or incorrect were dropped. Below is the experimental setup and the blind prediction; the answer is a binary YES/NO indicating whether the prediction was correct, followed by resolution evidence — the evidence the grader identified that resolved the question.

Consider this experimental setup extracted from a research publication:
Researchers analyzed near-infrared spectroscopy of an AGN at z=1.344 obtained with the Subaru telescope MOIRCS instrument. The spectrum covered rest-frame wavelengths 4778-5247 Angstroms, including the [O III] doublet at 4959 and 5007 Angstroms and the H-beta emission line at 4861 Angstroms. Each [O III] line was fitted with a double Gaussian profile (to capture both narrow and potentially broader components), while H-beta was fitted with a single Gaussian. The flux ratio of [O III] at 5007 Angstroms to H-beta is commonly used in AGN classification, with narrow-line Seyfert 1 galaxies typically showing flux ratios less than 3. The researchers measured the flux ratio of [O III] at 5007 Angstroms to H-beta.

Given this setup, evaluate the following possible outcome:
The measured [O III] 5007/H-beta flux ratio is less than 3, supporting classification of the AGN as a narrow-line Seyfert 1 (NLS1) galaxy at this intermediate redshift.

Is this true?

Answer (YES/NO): YES